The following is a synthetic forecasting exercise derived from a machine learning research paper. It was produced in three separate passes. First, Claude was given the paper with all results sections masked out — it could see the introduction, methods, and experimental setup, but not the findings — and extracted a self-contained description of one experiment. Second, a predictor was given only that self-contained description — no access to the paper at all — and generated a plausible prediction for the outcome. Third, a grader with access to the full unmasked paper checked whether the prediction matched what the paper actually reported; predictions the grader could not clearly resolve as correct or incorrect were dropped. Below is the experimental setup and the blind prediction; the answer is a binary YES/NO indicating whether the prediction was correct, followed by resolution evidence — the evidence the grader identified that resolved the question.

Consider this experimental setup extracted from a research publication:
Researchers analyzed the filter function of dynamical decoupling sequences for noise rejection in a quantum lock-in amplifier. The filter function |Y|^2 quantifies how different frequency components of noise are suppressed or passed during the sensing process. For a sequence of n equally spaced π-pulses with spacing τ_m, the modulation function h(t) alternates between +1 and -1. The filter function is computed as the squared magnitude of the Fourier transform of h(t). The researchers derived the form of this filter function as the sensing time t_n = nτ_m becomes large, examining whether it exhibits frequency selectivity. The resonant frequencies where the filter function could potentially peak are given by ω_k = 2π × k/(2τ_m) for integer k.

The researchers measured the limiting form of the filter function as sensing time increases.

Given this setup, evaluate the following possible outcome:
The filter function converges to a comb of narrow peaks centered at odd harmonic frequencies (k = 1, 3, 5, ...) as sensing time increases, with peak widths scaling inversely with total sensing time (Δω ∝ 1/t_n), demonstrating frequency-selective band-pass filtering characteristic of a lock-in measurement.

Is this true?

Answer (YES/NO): YES